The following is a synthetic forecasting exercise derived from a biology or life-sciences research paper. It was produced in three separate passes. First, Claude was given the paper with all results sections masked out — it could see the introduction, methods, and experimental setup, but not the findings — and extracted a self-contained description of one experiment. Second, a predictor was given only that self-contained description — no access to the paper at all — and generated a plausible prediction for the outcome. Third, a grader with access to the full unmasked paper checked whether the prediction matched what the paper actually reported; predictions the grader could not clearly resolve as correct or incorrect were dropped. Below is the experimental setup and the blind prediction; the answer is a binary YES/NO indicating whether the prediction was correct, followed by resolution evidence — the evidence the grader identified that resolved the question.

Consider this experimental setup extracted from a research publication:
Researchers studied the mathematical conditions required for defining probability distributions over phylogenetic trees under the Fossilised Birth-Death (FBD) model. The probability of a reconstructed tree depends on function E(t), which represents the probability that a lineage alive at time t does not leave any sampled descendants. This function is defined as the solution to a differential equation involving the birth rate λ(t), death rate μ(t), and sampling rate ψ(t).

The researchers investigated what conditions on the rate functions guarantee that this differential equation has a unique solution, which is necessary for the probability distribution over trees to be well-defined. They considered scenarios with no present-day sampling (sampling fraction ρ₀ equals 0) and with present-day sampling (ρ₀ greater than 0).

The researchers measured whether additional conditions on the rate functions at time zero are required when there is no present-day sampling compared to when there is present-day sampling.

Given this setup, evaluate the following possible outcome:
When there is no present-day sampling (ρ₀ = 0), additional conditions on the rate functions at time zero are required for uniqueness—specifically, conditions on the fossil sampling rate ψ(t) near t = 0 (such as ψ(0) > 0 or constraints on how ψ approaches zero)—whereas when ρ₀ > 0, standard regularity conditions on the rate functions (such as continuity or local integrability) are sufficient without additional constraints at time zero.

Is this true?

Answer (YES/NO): YES